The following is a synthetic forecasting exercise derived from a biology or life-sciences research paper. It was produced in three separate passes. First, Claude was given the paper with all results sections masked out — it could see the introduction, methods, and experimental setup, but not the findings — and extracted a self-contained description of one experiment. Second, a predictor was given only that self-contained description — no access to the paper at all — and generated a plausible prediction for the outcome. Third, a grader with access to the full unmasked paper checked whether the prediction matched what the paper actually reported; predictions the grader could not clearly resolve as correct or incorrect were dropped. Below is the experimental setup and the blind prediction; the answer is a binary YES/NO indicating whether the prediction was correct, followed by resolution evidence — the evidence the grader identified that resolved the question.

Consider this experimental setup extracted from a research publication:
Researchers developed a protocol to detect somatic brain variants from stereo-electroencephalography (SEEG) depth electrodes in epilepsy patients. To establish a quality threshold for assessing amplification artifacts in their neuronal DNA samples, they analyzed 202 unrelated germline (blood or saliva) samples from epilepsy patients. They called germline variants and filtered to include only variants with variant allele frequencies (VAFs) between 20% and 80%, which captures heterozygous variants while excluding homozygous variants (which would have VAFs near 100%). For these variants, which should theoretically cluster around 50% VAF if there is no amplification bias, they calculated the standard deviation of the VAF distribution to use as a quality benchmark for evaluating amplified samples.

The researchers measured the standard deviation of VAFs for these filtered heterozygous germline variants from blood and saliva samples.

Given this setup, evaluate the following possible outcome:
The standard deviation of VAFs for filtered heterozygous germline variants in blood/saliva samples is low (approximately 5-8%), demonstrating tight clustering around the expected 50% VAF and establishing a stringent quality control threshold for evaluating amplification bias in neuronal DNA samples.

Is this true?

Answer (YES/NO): NO